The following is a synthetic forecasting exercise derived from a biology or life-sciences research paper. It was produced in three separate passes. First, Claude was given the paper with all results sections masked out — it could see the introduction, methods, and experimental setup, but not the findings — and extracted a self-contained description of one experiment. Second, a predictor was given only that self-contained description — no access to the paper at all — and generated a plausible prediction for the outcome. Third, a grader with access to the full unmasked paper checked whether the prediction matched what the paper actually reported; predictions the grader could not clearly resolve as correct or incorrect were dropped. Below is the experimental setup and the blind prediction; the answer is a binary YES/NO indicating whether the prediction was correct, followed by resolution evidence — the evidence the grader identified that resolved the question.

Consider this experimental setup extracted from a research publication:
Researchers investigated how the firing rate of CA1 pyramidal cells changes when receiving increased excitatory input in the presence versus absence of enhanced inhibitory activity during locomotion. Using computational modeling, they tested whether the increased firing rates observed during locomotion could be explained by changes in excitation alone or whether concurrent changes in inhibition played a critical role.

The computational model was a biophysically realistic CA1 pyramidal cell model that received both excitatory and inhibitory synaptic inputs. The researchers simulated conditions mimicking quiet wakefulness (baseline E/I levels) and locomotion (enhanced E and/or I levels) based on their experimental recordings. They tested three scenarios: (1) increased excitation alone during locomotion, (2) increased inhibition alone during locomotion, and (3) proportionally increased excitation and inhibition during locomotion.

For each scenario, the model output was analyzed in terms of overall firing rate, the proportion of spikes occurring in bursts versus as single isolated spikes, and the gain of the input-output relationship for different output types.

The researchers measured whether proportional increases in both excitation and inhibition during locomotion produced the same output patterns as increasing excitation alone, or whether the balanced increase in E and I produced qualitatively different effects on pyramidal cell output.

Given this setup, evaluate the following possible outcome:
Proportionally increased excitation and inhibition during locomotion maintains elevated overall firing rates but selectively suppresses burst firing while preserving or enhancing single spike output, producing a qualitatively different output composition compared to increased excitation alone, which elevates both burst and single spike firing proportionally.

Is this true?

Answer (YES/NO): NO